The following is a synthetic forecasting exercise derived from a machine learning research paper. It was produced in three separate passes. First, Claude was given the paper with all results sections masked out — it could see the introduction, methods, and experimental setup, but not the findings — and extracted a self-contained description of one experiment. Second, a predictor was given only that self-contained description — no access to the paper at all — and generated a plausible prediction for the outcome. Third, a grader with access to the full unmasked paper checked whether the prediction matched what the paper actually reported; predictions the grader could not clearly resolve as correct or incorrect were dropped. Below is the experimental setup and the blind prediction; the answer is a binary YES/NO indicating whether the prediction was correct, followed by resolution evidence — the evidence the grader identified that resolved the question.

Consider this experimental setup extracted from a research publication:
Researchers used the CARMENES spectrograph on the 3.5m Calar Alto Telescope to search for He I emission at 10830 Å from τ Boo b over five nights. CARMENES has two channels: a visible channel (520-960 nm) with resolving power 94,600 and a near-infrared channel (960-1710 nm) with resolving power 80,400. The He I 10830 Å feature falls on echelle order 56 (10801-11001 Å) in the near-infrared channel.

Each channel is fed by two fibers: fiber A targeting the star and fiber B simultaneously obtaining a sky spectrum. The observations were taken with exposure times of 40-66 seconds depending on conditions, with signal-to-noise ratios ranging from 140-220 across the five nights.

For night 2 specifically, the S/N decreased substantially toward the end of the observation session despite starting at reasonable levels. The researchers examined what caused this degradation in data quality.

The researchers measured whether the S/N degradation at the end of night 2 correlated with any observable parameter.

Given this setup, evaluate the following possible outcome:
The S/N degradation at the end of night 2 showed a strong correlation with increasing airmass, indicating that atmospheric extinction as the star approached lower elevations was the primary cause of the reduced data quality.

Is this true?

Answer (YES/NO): YES